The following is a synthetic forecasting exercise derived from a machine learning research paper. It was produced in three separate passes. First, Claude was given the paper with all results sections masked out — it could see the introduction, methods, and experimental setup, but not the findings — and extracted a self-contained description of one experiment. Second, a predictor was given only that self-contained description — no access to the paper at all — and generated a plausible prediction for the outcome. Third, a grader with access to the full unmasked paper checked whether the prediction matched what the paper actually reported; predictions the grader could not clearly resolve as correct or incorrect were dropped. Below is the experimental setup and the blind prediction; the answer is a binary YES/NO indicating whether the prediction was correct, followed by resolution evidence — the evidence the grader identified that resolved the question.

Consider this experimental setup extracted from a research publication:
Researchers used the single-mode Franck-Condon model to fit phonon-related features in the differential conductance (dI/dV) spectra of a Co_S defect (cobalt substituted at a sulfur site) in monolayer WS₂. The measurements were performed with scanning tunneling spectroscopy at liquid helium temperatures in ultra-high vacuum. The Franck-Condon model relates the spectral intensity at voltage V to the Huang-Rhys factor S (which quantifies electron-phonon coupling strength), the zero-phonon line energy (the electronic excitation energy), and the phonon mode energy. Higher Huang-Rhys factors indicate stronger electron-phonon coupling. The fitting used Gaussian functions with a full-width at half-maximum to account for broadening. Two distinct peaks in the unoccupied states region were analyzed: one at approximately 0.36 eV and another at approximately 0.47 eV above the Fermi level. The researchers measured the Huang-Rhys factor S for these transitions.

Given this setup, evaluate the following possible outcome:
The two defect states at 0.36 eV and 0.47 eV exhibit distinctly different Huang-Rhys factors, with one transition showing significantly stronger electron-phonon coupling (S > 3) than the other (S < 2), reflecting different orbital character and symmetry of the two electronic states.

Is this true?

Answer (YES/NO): NO